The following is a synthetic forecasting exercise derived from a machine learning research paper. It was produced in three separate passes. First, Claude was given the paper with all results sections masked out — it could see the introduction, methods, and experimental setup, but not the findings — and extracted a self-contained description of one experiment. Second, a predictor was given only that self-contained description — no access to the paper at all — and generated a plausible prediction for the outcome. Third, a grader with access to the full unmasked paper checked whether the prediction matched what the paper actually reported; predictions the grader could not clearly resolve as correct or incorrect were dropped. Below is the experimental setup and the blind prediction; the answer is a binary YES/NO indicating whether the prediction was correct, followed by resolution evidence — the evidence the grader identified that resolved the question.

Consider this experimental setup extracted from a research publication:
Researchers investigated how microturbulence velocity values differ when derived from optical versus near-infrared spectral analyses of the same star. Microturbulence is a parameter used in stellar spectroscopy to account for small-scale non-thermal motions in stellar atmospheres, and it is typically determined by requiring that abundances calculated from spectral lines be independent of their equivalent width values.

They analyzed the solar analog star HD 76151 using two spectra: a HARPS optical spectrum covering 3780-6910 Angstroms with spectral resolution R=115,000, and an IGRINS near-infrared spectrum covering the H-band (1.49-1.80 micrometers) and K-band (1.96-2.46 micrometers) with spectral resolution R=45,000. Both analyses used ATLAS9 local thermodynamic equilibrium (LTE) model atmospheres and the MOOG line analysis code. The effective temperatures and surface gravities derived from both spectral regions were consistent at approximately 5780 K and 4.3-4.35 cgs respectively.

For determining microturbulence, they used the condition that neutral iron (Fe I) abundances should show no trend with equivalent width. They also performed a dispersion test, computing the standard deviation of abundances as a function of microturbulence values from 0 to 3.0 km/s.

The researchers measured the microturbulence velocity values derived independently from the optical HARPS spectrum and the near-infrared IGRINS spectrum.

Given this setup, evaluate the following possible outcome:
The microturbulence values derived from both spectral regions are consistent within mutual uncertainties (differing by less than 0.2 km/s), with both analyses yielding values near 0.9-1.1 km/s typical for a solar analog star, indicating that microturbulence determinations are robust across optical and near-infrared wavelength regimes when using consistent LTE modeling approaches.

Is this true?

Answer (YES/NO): NO